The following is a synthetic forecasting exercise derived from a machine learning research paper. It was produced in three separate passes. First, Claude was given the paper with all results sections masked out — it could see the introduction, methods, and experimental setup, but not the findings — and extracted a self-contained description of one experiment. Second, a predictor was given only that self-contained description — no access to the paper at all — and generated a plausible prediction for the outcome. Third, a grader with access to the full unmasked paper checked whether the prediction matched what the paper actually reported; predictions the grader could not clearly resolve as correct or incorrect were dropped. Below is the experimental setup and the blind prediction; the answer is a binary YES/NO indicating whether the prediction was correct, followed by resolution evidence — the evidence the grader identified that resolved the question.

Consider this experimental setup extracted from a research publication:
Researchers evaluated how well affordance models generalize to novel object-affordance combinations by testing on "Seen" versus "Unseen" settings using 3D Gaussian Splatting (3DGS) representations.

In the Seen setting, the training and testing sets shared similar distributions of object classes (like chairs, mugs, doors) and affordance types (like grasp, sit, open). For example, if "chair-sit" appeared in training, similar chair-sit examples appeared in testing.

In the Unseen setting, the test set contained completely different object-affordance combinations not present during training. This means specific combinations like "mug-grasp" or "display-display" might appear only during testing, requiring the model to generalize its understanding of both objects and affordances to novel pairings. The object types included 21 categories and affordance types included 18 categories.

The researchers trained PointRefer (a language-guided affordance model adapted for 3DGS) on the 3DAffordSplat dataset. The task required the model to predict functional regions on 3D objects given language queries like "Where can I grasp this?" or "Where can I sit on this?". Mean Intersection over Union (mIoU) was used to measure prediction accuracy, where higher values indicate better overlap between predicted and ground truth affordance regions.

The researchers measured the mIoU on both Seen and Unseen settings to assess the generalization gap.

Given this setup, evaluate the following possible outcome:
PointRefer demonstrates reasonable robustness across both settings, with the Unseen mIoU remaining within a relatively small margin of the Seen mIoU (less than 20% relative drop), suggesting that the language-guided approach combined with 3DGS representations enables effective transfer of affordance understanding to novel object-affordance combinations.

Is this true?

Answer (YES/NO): NO